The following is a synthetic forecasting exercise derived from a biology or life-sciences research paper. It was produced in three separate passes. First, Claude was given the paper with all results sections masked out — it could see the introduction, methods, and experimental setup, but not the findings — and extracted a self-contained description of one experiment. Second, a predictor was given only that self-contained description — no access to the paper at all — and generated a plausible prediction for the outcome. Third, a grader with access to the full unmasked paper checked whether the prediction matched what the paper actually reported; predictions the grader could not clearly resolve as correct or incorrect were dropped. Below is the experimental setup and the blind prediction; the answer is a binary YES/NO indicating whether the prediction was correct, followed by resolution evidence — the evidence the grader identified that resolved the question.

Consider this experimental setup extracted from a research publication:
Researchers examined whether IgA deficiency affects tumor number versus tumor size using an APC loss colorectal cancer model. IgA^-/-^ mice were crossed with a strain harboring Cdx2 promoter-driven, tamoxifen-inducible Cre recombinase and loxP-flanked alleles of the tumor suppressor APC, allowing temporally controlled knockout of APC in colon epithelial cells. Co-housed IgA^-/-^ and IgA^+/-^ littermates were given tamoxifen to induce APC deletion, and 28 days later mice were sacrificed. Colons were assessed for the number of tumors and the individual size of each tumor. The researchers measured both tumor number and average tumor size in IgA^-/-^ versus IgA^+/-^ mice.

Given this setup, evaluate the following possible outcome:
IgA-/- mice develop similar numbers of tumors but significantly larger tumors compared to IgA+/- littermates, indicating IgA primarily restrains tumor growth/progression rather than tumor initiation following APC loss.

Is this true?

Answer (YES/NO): NO